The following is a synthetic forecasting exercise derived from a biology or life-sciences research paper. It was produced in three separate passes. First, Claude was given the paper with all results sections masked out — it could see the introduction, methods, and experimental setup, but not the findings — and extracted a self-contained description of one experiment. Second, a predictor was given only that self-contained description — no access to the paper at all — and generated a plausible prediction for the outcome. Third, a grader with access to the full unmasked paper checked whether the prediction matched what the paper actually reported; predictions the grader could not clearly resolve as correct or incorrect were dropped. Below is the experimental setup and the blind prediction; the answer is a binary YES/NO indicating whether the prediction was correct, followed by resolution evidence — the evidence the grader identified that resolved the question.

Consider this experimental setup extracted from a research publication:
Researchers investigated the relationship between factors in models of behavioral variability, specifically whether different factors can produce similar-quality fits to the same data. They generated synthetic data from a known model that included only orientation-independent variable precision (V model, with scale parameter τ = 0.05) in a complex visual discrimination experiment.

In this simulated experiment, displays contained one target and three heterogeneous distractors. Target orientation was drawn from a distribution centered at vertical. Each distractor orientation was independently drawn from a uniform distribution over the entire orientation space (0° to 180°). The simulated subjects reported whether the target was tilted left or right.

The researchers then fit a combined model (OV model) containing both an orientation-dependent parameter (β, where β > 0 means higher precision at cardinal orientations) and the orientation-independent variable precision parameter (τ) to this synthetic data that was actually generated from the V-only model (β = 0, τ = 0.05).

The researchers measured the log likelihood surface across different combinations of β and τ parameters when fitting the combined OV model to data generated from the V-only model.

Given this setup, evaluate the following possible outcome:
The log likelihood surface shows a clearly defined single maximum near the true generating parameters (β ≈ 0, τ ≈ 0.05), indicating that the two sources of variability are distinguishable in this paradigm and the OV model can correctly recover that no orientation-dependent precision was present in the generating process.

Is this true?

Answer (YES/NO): NO